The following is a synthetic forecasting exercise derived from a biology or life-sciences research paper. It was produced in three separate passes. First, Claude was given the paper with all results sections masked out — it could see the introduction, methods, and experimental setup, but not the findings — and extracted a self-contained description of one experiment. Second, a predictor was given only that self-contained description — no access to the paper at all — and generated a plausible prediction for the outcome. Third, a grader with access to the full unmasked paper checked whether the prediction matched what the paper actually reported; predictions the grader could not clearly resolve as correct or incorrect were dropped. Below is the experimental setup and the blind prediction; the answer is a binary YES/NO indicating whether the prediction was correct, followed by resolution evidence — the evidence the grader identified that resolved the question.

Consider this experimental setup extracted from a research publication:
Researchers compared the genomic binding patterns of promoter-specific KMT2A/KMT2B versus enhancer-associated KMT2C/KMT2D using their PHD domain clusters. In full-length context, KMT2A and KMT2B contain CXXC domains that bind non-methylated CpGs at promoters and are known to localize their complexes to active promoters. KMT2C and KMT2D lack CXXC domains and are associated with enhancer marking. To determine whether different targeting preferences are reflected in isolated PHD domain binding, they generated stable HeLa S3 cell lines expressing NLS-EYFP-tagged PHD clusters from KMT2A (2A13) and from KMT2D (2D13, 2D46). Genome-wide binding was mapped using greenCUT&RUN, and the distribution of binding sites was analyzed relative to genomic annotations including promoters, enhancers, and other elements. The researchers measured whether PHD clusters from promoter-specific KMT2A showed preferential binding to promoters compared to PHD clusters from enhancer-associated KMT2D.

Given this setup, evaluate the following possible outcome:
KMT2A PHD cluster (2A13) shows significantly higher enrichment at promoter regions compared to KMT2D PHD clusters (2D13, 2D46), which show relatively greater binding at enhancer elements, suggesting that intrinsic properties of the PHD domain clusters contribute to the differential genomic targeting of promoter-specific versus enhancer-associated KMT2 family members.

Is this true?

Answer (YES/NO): NO